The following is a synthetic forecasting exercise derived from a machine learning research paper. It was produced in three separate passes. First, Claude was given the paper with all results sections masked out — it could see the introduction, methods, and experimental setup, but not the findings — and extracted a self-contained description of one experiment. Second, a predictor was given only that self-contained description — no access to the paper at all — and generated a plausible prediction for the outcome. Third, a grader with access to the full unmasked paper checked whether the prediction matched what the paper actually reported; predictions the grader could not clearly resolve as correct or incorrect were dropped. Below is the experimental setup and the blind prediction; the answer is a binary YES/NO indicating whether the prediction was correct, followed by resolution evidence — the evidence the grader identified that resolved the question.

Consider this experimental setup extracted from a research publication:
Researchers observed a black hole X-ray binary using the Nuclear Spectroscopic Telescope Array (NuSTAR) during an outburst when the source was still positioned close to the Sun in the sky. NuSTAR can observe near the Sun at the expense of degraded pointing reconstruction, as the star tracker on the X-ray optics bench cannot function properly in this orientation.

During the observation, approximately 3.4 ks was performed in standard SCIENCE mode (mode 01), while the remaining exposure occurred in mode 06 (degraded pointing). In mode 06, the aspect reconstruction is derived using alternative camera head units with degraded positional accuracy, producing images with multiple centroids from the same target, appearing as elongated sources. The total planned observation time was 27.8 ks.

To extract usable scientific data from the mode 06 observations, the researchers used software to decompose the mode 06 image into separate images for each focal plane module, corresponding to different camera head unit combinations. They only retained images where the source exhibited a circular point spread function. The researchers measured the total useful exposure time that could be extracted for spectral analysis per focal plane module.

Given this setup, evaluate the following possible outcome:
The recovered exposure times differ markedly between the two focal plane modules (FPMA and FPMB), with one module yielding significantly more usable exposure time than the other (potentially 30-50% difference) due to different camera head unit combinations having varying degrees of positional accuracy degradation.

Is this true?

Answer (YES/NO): NO